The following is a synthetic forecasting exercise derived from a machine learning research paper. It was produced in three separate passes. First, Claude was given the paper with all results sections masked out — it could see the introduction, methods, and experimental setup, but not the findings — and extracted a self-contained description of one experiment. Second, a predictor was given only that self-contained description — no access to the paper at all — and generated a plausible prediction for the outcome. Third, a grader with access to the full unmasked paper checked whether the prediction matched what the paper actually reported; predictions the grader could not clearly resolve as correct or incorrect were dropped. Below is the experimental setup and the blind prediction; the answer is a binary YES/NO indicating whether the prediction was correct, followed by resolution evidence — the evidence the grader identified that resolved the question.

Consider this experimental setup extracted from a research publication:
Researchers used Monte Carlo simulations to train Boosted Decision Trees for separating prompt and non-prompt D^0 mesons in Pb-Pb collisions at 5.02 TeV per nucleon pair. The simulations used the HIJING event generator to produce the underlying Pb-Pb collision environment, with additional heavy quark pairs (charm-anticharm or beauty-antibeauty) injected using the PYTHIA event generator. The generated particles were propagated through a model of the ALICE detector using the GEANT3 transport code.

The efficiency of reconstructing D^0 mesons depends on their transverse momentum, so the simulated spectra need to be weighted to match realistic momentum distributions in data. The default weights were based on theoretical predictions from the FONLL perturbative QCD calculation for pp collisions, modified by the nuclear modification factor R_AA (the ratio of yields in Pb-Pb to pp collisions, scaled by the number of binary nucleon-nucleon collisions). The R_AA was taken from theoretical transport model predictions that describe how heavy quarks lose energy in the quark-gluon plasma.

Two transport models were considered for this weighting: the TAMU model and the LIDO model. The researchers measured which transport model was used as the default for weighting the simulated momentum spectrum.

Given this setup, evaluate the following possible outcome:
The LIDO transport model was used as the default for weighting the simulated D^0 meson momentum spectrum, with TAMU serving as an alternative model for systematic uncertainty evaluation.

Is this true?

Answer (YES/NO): NO